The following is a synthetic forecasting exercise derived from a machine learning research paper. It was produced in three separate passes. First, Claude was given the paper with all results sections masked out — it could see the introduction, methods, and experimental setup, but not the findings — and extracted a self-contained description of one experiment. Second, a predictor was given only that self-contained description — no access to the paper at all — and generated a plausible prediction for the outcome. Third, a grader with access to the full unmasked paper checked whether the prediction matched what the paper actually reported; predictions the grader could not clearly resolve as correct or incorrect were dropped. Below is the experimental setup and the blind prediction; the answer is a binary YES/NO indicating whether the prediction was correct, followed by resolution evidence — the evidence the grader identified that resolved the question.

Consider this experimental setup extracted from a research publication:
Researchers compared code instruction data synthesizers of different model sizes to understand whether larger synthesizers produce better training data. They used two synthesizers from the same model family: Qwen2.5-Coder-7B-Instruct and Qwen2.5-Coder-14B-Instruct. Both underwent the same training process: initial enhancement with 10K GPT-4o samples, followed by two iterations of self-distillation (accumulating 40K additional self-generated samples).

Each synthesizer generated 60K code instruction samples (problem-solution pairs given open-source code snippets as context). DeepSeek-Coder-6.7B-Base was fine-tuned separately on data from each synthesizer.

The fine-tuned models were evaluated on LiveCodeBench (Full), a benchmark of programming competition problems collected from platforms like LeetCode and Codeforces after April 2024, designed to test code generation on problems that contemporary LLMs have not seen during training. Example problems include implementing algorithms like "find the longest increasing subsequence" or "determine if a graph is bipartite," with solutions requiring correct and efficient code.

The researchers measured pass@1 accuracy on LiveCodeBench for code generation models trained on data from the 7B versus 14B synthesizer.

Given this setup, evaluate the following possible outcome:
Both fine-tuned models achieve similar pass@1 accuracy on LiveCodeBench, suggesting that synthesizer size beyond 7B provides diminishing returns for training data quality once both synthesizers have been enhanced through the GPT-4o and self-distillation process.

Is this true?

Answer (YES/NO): NO